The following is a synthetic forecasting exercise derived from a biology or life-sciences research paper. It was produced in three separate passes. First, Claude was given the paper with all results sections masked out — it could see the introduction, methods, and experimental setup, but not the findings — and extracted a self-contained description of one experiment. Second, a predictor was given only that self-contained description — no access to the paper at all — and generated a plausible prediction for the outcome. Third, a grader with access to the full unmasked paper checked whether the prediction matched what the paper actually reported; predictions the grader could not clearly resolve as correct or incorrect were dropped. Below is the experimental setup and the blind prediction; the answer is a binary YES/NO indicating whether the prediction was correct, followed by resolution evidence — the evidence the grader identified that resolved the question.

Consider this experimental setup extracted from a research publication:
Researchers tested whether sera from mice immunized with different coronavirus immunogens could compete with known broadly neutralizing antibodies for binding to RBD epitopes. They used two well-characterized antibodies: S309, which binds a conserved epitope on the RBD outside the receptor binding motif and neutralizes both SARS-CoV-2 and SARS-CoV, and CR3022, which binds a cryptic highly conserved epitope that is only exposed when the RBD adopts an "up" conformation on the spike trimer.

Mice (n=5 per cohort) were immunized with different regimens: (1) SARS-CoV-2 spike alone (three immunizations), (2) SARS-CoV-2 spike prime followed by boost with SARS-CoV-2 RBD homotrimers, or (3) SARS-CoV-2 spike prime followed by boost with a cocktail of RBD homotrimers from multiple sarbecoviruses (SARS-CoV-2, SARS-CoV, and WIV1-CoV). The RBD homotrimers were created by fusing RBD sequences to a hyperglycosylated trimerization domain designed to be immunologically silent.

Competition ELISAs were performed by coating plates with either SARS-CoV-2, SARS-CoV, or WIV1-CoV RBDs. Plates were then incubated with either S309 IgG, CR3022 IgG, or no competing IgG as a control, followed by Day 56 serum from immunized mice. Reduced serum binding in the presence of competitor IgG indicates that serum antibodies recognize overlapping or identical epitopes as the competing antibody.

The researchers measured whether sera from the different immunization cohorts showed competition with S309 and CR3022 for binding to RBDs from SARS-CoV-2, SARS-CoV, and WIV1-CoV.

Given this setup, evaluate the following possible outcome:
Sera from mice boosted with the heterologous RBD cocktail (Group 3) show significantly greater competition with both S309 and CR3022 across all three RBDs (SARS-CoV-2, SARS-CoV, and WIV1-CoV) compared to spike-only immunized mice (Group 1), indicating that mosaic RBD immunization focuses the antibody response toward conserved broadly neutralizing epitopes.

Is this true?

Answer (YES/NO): NO